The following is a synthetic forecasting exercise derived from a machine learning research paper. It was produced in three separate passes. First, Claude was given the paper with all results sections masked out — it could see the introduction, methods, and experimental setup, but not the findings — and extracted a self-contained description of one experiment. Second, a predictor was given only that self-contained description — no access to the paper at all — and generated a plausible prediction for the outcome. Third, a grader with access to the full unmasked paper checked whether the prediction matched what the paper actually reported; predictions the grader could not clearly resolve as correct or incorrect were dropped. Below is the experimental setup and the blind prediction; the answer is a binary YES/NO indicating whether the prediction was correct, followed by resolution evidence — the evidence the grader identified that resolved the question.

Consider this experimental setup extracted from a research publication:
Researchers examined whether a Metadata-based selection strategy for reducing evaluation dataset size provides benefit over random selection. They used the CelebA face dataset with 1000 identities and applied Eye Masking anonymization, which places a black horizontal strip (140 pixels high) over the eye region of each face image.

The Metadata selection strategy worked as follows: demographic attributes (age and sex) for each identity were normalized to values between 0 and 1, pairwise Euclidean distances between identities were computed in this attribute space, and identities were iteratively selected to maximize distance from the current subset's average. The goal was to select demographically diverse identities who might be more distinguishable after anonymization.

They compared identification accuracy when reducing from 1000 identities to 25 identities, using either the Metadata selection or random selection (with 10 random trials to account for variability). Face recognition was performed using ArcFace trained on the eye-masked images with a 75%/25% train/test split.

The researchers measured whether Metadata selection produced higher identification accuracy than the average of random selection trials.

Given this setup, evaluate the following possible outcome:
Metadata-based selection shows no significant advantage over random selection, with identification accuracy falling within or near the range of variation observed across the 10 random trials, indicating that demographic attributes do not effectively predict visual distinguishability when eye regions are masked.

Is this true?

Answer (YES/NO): YES